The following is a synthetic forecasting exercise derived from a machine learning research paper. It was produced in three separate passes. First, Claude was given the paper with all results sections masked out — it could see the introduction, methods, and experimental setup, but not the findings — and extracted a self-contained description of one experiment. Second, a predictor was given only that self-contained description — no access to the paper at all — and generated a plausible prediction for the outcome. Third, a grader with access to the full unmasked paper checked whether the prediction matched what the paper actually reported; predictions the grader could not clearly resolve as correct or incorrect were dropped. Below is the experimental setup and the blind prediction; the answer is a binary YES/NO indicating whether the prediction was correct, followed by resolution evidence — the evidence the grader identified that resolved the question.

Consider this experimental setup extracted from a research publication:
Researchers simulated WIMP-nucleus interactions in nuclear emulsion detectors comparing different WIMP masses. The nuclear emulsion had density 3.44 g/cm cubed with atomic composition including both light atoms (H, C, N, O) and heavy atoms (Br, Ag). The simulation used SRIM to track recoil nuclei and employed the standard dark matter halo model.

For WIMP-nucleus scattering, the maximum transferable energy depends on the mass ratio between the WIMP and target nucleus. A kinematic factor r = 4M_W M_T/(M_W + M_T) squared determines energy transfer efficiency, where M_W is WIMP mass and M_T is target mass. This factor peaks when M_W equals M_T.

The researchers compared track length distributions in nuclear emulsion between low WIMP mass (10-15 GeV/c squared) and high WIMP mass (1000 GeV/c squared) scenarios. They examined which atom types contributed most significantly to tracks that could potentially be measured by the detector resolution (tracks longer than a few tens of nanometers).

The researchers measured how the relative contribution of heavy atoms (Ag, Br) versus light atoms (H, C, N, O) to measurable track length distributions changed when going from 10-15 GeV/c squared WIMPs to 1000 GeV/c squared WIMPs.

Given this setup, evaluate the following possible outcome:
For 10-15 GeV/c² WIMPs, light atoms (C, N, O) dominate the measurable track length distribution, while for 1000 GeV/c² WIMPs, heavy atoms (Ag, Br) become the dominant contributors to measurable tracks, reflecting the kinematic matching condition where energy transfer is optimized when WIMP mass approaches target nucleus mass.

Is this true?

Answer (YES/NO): YES